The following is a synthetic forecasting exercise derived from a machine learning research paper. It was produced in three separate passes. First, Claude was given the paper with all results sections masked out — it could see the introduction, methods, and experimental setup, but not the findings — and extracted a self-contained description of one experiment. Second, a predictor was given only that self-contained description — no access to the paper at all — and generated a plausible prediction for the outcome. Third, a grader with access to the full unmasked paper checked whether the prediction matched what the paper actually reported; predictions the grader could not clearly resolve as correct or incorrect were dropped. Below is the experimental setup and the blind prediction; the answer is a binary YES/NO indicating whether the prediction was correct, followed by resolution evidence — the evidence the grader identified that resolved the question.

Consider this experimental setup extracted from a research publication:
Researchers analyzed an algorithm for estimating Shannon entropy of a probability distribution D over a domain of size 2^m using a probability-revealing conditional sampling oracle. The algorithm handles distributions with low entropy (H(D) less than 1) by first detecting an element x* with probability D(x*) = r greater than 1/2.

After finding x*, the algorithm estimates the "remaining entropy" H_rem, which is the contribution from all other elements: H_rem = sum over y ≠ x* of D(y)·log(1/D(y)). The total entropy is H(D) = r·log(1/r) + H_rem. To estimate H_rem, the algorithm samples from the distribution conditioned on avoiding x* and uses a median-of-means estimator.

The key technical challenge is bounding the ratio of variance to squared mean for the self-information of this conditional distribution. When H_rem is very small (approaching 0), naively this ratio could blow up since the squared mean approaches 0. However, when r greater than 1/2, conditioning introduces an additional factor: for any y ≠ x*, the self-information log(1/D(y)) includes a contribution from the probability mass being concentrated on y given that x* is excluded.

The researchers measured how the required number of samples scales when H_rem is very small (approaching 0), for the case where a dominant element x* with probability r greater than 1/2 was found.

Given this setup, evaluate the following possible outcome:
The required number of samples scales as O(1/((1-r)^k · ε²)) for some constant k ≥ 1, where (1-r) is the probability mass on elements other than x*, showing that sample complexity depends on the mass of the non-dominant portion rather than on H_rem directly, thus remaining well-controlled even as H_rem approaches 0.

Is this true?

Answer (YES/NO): NO